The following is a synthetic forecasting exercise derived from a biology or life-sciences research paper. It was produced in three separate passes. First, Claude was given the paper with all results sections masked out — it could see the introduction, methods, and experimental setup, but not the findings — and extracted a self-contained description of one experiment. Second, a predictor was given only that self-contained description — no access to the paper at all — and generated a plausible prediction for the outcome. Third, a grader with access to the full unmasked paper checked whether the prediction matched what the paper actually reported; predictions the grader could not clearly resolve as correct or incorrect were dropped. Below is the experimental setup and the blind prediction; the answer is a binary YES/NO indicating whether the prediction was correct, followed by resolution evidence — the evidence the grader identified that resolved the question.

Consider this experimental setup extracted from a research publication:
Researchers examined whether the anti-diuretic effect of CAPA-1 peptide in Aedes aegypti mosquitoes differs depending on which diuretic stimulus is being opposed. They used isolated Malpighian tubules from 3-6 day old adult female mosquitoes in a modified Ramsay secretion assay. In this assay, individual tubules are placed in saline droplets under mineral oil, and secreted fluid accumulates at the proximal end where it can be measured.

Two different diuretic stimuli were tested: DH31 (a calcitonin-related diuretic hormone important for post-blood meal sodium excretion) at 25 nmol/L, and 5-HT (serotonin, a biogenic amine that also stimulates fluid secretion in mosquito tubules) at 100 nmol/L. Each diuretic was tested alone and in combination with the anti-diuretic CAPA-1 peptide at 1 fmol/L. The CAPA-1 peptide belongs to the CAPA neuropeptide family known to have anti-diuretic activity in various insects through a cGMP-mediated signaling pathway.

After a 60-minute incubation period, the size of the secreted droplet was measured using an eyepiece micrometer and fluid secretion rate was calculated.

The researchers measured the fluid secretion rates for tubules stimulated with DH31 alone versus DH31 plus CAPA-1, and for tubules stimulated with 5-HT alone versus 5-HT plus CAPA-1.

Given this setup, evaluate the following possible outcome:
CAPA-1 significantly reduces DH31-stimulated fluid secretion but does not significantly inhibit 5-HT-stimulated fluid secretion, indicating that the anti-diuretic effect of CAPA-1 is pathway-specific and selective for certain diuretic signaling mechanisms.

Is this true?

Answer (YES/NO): NO